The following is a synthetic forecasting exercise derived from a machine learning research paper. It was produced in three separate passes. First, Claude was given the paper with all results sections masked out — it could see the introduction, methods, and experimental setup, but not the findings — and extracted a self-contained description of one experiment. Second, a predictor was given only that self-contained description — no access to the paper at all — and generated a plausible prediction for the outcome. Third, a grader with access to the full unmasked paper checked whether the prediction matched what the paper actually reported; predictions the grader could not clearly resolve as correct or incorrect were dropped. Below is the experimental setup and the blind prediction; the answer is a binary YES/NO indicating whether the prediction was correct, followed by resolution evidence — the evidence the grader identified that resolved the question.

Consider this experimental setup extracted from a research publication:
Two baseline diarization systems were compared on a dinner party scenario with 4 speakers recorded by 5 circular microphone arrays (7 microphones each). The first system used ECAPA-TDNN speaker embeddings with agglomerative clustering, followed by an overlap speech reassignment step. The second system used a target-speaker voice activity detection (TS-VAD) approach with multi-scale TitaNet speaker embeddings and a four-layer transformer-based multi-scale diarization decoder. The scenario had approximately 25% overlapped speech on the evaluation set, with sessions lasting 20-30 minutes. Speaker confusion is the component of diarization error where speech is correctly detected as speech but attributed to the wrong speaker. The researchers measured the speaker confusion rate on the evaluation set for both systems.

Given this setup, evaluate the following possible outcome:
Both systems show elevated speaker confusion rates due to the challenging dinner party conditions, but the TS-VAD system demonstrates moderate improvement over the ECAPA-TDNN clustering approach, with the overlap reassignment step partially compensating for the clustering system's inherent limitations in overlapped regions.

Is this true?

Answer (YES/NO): NO